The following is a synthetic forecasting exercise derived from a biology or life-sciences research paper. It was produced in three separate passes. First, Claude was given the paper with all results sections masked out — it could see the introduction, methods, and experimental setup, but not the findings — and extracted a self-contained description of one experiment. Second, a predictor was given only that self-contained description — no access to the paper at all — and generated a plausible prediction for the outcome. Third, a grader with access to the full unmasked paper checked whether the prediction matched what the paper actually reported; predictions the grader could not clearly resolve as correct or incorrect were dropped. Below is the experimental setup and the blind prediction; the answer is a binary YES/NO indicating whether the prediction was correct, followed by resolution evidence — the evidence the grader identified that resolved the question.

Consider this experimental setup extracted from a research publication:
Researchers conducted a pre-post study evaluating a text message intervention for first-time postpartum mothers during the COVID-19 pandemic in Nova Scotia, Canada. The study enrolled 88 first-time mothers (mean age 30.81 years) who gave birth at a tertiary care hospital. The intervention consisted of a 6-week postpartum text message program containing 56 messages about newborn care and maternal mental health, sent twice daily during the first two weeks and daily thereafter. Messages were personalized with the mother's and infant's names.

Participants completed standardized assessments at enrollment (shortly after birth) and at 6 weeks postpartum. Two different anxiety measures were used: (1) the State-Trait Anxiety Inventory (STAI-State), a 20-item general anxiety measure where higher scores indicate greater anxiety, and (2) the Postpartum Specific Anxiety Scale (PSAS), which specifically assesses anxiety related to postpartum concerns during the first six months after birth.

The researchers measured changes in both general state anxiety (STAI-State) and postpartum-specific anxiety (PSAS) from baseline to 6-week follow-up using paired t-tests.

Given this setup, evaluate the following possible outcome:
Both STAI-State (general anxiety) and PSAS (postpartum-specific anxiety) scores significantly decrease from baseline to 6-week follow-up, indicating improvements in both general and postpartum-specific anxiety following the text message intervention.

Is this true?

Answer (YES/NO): NO